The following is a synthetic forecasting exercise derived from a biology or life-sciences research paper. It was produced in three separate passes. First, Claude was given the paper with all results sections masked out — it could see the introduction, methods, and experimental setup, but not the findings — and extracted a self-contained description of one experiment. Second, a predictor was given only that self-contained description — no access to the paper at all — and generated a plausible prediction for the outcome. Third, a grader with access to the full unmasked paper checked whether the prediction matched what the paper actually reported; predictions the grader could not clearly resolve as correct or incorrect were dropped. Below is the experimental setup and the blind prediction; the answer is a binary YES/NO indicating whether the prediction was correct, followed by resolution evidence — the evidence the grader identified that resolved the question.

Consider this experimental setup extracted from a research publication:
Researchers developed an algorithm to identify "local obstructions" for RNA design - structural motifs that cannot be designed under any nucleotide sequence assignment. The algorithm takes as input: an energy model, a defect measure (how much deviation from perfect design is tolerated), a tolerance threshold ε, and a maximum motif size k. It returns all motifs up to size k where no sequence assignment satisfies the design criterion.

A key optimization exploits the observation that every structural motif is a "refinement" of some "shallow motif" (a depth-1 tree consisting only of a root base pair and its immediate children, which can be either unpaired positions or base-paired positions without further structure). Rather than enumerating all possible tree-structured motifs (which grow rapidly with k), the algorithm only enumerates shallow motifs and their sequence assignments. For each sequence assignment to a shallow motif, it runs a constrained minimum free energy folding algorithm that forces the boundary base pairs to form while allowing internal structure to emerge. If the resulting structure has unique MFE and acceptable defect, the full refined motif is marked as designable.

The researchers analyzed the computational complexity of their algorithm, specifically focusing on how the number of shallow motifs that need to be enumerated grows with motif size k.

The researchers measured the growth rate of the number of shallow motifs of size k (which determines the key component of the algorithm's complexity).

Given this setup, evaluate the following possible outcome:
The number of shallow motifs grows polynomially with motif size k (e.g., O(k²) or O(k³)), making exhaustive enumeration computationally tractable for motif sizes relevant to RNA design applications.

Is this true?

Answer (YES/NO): NO